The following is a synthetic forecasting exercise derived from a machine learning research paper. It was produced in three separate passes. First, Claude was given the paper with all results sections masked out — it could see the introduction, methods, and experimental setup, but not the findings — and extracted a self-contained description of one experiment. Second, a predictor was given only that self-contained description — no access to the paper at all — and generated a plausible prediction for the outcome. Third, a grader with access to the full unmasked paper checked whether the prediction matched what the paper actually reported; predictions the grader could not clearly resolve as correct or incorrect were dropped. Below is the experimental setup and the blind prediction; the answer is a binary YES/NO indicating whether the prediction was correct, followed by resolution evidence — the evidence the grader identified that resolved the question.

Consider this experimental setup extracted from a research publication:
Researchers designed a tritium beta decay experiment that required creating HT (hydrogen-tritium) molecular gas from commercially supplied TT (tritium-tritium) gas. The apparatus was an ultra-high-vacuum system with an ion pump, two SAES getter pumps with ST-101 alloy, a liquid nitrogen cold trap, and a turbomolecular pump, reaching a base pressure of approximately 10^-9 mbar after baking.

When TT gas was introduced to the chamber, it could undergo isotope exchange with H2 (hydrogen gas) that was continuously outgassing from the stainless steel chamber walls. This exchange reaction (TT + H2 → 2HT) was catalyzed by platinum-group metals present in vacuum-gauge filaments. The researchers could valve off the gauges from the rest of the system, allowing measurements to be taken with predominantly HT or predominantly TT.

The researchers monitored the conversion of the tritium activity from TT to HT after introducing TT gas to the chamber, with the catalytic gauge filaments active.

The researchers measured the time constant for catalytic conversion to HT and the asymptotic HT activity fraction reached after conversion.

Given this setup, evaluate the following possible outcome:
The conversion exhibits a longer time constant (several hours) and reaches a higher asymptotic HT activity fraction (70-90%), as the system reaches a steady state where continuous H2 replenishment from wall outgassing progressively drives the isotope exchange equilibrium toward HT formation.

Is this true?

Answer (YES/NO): NO